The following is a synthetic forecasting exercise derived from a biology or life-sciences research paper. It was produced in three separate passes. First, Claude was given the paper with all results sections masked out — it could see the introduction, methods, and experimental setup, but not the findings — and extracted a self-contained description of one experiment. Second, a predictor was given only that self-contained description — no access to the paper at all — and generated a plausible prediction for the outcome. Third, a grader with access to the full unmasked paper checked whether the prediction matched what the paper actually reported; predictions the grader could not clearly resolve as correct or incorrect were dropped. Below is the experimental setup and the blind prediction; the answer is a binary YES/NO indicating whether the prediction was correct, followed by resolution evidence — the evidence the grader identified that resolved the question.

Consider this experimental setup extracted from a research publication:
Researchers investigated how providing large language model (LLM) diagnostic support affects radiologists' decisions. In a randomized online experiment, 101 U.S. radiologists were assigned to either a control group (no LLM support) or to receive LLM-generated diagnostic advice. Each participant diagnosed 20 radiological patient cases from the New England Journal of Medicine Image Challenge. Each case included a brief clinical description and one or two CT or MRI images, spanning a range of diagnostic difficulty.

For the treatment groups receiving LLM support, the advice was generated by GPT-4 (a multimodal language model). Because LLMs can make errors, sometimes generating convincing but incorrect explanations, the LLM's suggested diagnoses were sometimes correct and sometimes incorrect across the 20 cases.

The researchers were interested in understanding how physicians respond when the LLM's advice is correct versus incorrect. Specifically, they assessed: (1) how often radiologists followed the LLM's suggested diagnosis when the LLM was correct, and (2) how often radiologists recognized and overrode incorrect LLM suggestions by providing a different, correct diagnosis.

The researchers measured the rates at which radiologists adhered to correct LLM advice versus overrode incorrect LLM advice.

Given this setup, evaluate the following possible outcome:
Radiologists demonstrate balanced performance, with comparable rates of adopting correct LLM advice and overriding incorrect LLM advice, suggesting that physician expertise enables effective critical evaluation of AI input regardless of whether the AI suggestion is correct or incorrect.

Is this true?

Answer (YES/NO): NO